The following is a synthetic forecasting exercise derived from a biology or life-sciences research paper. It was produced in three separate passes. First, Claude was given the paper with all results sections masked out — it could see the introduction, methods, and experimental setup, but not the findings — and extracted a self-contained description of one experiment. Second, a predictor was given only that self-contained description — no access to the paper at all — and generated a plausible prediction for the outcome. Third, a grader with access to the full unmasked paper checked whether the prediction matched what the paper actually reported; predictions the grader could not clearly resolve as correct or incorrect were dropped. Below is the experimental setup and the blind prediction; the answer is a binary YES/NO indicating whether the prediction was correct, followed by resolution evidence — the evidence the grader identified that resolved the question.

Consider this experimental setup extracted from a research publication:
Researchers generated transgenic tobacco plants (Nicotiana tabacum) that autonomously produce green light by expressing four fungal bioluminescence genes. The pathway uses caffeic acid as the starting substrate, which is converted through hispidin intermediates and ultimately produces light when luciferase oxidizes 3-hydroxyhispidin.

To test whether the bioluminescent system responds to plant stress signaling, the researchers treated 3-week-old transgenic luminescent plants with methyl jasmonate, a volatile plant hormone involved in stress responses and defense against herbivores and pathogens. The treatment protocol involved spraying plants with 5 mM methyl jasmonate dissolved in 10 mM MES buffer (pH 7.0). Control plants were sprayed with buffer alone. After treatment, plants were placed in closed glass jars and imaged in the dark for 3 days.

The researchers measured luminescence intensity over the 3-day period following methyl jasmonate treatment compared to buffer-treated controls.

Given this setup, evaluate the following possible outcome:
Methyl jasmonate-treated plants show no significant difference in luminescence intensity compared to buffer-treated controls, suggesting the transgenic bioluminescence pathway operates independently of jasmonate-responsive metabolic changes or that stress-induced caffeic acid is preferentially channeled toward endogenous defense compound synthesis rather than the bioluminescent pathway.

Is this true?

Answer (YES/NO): NO